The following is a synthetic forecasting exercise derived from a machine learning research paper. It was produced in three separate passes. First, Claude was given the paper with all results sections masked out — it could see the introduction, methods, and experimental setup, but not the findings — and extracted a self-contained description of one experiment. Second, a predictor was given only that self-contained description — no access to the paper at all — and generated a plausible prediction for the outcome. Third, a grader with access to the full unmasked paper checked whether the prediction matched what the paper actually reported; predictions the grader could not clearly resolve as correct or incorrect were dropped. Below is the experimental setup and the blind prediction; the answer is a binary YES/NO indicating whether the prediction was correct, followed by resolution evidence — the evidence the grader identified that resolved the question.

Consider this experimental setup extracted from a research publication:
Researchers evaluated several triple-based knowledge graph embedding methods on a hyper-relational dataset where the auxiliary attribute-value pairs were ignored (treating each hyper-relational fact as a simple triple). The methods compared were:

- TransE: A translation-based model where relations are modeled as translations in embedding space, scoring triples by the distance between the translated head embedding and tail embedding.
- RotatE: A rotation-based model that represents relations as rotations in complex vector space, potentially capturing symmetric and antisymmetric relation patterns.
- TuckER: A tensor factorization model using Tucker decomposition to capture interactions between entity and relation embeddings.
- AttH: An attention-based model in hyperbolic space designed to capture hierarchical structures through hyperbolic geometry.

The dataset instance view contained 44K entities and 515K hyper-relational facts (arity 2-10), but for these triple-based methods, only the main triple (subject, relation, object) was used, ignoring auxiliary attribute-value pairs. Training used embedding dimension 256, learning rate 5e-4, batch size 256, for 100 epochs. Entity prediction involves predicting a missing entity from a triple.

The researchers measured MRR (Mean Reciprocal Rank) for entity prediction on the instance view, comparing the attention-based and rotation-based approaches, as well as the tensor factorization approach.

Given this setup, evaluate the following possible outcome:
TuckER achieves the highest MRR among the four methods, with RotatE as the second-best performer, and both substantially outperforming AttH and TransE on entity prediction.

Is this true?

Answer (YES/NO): NO